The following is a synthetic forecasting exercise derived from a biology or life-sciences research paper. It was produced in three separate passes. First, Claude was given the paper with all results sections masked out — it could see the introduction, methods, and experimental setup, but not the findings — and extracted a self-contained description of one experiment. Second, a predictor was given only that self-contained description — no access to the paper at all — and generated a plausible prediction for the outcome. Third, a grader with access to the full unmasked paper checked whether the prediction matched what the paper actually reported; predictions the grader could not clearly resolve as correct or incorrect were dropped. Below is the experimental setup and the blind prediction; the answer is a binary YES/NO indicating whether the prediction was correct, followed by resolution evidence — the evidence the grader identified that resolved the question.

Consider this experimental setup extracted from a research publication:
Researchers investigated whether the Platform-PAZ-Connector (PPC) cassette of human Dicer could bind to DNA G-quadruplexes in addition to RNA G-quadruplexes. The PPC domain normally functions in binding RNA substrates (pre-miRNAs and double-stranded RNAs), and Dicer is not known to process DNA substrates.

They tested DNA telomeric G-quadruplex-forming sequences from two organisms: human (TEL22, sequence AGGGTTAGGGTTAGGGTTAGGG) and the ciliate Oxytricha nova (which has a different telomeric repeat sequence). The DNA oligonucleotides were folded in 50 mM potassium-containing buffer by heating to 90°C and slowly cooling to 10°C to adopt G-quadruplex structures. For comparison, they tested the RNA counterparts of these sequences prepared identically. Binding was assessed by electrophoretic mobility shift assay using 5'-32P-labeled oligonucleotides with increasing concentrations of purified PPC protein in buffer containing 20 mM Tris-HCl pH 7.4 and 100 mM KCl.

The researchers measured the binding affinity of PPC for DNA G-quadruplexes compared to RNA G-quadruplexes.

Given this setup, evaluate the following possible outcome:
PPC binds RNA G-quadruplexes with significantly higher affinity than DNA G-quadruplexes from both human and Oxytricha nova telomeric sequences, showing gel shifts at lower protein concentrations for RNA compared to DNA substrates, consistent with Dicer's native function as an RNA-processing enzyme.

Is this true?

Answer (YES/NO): YES